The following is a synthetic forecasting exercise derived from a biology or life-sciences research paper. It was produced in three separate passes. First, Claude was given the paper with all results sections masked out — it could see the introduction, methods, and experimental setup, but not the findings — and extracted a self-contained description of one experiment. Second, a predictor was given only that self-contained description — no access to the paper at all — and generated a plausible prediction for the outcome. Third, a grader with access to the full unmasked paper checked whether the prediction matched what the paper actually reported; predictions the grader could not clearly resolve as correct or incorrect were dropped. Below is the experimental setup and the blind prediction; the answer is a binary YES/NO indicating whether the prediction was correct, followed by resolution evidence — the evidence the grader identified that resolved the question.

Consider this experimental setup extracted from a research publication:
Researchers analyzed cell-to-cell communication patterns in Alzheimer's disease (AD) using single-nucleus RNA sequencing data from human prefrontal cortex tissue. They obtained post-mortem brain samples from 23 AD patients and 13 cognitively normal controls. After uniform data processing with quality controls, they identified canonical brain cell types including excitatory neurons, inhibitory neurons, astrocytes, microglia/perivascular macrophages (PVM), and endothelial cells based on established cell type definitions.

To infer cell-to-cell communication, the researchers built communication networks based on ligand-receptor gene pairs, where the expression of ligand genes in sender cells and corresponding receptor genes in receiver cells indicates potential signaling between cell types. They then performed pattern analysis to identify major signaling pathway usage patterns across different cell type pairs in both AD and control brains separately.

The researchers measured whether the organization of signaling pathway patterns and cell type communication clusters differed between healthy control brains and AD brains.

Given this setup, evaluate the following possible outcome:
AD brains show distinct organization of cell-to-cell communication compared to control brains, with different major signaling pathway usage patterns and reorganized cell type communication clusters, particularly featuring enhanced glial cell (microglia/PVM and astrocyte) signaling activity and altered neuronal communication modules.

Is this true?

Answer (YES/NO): NO